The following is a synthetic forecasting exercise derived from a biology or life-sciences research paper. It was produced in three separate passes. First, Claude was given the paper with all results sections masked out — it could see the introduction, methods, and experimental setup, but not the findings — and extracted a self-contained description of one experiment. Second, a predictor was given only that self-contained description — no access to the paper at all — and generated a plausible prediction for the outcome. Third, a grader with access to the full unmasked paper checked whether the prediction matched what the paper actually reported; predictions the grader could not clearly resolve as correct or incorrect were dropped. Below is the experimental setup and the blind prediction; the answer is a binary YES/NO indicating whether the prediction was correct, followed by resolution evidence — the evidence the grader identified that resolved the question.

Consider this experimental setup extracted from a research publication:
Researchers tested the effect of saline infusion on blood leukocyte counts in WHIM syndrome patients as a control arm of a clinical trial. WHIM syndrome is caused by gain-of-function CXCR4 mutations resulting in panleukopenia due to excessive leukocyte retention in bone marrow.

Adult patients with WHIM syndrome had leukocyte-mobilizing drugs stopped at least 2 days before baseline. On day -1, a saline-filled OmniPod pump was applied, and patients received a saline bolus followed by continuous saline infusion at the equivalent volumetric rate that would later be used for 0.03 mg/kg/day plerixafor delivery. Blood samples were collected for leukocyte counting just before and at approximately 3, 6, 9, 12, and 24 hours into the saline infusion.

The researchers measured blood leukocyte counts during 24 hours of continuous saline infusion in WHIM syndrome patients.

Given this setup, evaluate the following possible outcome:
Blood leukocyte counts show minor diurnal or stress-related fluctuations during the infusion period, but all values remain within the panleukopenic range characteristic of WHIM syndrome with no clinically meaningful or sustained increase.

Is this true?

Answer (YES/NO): YES